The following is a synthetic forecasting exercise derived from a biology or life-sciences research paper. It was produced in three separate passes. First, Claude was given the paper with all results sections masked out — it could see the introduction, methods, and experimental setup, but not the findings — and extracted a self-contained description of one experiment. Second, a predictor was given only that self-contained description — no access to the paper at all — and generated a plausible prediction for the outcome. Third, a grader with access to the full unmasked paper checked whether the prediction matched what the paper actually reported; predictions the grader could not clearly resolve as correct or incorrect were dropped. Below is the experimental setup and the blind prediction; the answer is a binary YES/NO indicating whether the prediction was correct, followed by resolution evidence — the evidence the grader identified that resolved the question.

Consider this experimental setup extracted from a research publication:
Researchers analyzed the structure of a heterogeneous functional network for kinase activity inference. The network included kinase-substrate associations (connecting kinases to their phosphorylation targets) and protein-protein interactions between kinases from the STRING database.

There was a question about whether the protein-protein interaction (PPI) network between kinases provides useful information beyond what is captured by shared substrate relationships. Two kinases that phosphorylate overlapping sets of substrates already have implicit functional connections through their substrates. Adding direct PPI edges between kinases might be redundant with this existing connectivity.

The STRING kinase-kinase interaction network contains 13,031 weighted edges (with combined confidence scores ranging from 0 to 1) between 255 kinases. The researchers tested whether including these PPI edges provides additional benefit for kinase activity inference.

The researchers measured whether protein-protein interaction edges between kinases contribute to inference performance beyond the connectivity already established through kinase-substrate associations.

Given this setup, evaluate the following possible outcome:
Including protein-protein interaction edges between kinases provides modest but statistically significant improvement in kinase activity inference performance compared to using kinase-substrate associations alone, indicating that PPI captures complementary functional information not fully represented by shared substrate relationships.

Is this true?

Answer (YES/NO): YES